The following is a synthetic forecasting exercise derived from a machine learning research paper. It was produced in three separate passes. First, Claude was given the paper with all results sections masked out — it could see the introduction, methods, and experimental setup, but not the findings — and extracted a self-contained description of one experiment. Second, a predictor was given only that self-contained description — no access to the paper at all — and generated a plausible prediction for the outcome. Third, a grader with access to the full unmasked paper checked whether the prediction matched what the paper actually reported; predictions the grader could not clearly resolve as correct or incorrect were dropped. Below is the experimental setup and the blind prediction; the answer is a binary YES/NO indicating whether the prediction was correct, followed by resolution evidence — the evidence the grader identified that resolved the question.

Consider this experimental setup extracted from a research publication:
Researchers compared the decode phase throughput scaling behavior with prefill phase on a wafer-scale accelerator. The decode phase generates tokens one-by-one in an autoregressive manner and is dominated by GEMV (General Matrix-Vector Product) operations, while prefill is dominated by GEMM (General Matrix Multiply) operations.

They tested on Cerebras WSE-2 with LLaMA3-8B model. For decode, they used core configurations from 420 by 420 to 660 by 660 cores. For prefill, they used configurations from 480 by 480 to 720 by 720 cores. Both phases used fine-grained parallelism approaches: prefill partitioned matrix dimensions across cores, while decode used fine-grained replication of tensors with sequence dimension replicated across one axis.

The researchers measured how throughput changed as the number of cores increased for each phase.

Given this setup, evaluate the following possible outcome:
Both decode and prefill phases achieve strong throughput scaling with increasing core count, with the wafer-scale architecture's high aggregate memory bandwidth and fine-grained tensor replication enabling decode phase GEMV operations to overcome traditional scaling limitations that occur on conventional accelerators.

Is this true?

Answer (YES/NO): NO